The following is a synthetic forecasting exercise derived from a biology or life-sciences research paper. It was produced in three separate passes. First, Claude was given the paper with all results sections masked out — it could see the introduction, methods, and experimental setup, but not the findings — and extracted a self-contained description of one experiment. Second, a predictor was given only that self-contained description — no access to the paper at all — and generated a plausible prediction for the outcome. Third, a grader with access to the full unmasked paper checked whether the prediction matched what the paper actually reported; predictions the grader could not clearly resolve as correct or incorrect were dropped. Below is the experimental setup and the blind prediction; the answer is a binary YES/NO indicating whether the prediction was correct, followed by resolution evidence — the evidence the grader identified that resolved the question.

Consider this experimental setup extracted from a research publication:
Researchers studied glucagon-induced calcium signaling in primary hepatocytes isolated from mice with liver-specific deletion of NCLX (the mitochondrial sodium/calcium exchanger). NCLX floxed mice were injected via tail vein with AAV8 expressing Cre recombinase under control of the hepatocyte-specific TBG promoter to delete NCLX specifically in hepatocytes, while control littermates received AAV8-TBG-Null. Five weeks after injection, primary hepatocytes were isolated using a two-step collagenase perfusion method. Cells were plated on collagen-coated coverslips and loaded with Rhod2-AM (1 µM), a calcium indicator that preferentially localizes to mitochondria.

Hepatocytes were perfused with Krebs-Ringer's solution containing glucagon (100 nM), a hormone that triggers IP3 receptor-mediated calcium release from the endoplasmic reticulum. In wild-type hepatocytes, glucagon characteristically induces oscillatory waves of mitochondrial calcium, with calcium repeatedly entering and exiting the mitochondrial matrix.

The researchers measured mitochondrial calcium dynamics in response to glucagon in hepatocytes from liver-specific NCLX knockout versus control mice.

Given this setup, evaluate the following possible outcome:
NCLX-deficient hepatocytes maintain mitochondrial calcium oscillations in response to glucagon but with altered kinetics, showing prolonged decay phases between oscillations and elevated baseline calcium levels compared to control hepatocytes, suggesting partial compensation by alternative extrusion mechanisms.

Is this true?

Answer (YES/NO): NO